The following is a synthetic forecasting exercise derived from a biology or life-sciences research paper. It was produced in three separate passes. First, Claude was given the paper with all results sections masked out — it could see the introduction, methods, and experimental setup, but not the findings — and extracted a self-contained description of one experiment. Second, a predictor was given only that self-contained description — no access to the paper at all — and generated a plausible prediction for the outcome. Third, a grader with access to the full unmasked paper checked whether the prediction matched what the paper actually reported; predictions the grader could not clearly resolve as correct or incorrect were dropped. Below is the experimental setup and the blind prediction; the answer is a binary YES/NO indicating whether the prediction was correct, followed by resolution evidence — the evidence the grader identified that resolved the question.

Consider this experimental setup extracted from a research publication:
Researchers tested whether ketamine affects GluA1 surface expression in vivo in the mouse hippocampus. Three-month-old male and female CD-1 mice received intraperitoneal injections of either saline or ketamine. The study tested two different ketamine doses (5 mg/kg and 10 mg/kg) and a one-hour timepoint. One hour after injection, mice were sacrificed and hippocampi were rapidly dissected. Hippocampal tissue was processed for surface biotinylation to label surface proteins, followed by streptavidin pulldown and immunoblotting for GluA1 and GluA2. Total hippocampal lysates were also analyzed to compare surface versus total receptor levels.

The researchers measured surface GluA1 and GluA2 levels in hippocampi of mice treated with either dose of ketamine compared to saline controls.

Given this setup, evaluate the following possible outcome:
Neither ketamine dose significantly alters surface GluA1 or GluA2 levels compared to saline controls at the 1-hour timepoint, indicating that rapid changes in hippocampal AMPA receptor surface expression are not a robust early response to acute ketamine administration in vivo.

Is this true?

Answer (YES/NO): NO